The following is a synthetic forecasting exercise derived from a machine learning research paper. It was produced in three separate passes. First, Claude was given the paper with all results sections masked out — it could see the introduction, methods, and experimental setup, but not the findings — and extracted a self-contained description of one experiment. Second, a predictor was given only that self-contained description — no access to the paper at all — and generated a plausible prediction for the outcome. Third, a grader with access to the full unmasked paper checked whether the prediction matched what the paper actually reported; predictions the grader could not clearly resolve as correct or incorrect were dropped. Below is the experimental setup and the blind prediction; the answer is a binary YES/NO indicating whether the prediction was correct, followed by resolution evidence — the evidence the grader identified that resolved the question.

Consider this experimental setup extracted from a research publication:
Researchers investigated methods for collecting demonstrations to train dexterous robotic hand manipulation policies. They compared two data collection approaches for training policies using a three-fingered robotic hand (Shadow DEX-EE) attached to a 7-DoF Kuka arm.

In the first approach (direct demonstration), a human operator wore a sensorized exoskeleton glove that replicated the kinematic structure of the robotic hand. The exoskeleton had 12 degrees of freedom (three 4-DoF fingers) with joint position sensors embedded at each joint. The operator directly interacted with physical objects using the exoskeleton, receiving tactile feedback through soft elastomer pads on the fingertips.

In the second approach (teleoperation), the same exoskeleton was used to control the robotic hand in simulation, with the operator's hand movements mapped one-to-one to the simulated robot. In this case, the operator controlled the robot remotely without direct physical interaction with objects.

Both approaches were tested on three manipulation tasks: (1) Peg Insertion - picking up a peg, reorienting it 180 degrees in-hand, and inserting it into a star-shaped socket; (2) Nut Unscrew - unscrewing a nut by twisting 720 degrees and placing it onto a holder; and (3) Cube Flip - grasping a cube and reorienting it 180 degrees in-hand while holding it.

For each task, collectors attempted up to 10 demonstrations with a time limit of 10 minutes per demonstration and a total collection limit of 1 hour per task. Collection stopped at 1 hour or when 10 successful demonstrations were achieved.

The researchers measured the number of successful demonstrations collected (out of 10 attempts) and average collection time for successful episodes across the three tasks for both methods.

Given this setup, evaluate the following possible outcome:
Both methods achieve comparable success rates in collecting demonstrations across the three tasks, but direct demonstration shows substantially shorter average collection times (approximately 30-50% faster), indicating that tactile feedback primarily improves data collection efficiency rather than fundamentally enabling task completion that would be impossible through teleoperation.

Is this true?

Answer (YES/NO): NO